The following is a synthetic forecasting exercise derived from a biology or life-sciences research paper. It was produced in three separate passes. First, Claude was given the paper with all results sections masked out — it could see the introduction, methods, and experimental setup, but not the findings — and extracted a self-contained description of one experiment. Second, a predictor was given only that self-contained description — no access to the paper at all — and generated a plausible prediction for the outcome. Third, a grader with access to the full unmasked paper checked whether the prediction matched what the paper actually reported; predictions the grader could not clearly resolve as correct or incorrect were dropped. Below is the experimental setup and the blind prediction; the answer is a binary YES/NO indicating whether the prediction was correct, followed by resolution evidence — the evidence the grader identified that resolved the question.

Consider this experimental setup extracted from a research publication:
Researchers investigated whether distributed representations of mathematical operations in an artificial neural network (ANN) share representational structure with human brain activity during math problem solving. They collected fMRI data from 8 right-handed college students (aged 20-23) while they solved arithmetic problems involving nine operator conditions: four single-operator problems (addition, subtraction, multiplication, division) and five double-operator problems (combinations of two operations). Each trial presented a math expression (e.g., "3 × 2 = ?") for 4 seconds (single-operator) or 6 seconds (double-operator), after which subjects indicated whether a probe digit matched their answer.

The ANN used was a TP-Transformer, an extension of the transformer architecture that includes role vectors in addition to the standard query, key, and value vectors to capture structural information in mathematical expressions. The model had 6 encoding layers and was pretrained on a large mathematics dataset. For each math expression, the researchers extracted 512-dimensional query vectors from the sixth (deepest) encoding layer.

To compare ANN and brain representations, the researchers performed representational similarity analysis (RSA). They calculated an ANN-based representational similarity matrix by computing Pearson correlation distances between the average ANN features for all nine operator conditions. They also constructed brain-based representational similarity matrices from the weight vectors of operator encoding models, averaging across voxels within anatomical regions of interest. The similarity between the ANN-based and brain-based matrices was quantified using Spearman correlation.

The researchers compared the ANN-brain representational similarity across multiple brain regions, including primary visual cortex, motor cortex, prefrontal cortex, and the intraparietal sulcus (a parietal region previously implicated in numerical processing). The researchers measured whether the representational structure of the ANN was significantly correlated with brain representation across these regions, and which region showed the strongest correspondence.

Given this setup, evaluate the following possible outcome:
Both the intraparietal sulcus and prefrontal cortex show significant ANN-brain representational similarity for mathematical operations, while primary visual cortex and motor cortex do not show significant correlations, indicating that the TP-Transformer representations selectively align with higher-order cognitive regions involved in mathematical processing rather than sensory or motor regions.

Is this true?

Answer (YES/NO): NO